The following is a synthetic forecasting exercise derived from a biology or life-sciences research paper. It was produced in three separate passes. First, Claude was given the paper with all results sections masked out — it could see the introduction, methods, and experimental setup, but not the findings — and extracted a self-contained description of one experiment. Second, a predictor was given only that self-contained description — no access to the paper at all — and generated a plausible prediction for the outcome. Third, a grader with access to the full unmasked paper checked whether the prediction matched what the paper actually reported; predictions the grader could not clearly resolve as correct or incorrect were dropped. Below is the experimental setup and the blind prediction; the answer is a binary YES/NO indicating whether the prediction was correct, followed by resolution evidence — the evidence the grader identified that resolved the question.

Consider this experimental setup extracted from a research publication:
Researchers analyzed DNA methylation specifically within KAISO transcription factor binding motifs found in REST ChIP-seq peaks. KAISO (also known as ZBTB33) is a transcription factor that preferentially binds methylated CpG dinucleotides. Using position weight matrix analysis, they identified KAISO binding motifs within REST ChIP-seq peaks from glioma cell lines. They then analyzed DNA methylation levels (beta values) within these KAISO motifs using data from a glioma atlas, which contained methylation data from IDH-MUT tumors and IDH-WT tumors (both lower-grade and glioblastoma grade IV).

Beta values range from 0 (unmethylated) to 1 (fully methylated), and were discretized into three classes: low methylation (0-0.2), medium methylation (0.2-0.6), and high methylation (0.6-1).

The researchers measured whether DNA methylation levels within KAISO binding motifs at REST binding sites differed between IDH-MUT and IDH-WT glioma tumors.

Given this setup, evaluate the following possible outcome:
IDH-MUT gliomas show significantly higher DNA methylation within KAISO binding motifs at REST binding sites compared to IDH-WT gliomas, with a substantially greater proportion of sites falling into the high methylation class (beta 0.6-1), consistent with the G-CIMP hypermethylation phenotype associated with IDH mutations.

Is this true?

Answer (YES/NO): YES